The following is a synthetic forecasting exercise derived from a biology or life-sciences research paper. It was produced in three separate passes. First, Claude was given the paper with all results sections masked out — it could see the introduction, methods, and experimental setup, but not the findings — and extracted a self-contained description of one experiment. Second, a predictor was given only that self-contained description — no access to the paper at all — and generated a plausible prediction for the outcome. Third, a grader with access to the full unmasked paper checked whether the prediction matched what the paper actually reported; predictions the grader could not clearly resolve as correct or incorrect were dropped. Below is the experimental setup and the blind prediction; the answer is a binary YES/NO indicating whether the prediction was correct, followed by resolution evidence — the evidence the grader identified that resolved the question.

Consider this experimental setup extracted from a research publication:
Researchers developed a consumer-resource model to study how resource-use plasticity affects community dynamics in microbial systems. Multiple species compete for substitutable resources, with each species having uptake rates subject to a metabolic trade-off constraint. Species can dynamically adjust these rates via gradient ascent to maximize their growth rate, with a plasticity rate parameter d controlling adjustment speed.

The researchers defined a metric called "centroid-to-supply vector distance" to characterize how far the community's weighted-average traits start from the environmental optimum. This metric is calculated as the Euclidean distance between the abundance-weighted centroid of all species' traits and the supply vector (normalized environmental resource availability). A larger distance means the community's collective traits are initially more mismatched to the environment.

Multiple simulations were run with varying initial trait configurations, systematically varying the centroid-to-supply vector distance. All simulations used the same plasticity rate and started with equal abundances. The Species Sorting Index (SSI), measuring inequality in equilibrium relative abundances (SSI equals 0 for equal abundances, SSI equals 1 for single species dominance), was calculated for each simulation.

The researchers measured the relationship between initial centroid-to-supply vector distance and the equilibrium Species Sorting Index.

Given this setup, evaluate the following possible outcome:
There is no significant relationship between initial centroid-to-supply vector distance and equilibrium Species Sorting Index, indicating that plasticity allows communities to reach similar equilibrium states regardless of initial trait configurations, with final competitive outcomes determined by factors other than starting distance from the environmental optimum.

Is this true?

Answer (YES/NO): NO